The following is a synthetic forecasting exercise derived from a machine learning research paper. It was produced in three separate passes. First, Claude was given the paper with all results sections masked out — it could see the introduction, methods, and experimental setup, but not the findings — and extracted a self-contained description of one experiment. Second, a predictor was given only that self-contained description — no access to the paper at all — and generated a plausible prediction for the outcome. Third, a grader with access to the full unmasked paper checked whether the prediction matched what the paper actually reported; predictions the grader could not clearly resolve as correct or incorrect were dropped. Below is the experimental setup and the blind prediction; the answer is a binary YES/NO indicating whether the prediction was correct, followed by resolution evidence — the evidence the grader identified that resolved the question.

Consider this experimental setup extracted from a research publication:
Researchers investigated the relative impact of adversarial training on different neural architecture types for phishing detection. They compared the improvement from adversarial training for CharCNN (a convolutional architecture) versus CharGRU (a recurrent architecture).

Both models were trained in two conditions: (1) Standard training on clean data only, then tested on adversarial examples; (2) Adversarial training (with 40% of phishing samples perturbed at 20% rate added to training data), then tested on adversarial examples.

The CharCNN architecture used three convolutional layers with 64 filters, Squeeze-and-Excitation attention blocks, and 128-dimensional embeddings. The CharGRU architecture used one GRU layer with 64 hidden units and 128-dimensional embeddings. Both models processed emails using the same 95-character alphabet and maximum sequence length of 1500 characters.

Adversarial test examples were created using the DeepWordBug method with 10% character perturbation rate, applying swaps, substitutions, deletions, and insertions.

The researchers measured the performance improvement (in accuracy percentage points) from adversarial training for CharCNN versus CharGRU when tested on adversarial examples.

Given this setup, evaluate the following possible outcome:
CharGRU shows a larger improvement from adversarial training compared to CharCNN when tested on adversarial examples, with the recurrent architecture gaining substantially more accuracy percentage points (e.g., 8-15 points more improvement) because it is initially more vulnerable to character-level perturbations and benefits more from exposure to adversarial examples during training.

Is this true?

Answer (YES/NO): NO